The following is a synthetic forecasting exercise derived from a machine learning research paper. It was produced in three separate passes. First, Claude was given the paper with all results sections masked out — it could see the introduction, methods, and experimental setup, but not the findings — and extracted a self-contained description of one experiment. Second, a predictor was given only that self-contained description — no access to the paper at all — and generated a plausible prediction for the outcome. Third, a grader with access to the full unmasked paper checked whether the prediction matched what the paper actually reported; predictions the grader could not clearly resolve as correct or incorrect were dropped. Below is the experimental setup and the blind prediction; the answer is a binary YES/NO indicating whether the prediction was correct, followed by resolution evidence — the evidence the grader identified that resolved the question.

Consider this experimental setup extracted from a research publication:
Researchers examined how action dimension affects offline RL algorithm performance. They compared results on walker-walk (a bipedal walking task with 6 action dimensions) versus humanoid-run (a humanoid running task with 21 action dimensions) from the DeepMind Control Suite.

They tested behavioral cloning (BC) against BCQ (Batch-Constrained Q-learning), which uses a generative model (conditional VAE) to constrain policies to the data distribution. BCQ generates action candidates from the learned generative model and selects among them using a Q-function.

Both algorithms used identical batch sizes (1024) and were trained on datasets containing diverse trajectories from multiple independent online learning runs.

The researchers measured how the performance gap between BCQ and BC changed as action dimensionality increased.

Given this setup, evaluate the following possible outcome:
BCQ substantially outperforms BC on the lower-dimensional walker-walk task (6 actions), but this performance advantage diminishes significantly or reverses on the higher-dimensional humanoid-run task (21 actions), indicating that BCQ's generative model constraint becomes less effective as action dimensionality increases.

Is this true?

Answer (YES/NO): YES